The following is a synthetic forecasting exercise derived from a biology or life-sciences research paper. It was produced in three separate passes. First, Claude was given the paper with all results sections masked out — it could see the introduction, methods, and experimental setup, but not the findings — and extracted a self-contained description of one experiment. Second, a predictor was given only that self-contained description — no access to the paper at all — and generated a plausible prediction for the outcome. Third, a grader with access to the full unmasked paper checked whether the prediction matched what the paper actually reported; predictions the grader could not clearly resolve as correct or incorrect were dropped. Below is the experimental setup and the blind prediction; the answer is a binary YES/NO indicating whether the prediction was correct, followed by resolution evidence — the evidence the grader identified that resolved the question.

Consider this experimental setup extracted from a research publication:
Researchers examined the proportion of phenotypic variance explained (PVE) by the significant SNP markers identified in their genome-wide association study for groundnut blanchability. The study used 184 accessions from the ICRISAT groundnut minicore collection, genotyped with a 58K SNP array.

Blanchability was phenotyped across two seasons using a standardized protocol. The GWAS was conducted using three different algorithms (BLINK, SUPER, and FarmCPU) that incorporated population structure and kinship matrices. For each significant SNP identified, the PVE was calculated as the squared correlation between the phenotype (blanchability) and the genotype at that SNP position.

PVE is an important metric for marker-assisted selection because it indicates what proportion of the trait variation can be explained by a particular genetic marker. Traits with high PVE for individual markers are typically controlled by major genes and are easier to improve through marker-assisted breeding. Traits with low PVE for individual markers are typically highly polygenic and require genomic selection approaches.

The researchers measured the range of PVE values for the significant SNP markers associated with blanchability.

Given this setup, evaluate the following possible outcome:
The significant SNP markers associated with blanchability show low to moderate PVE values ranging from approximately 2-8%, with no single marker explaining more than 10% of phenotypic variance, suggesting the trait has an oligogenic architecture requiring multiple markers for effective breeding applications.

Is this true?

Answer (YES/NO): NO